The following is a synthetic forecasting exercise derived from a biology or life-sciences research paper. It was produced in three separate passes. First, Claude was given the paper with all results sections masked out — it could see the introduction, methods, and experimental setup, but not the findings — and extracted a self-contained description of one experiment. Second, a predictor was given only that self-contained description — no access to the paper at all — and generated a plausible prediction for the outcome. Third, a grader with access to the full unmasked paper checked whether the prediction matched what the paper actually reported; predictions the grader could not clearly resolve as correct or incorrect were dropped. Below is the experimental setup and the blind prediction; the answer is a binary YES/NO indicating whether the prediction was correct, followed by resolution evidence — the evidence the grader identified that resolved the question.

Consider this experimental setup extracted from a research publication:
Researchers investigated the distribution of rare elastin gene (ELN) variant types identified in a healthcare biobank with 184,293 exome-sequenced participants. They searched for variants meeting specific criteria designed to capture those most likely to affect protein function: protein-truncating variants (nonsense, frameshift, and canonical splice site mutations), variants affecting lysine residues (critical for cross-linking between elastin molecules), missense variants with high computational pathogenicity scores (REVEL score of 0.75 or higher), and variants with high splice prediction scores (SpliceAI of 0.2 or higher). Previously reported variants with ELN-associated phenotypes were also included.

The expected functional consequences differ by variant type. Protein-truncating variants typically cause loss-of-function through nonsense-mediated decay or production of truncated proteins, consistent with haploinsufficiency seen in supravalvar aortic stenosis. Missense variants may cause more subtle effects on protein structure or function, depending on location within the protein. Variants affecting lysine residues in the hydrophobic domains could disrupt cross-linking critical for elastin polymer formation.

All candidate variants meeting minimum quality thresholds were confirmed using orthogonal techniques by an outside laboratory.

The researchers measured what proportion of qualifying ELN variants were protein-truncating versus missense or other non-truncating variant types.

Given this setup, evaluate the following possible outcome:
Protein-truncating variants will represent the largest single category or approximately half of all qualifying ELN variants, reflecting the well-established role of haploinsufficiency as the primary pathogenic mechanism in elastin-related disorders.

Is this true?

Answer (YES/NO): NO